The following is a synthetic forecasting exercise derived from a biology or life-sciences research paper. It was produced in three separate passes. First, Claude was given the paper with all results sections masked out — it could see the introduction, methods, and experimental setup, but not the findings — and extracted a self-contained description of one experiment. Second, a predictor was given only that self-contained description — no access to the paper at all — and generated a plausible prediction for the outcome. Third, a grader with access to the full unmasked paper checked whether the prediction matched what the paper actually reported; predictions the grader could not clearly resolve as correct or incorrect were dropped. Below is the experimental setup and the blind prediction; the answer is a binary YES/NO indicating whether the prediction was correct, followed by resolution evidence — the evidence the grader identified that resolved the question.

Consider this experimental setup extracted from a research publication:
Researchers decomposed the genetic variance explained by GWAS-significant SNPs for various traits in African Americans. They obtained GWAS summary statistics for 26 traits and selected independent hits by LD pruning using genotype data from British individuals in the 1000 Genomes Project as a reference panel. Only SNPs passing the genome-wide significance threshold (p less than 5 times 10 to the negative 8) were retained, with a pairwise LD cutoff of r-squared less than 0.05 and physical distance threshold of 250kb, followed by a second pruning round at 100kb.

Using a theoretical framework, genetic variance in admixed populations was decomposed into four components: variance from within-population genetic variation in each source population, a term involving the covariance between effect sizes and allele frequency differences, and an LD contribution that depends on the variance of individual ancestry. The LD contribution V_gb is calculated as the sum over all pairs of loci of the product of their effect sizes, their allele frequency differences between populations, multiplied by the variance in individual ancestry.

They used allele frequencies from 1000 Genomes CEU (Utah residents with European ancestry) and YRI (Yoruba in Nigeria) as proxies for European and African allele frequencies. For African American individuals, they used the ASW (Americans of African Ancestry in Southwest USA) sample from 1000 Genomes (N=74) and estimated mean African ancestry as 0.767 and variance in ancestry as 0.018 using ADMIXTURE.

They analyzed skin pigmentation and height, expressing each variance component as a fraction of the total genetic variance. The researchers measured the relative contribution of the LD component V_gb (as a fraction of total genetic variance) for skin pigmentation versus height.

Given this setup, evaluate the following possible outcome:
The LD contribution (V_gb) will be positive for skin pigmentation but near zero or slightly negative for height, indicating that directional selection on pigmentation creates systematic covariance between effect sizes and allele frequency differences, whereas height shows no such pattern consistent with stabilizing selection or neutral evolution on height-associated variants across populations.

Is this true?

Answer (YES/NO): NO